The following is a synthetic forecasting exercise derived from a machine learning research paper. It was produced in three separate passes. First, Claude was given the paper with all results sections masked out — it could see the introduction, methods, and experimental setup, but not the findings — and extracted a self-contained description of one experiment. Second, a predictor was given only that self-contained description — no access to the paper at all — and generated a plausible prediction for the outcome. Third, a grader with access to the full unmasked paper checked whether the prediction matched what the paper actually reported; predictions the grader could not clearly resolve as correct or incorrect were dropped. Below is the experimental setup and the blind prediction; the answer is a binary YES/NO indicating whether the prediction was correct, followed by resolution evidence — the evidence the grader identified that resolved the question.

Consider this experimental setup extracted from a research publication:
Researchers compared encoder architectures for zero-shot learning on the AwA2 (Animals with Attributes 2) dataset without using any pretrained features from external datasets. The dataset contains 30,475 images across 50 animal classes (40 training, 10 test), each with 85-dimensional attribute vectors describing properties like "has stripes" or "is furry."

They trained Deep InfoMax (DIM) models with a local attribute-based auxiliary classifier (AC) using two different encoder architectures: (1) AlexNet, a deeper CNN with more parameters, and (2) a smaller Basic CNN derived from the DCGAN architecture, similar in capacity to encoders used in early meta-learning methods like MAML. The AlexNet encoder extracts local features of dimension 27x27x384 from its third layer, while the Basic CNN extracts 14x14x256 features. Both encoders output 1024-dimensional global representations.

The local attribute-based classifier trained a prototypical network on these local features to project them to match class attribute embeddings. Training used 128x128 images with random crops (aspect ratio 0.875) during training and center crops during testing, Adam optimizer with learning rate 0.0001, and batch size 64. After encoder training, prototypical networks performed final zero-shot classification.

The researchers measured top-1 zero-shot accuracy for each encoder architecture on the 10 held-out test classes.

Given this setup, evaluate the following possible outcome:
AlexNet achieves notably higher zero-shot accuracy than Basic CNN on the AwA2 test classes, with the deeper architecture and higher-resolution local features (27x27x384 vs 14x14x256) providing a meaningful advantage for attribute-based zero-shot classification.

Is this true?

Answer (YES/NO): NO